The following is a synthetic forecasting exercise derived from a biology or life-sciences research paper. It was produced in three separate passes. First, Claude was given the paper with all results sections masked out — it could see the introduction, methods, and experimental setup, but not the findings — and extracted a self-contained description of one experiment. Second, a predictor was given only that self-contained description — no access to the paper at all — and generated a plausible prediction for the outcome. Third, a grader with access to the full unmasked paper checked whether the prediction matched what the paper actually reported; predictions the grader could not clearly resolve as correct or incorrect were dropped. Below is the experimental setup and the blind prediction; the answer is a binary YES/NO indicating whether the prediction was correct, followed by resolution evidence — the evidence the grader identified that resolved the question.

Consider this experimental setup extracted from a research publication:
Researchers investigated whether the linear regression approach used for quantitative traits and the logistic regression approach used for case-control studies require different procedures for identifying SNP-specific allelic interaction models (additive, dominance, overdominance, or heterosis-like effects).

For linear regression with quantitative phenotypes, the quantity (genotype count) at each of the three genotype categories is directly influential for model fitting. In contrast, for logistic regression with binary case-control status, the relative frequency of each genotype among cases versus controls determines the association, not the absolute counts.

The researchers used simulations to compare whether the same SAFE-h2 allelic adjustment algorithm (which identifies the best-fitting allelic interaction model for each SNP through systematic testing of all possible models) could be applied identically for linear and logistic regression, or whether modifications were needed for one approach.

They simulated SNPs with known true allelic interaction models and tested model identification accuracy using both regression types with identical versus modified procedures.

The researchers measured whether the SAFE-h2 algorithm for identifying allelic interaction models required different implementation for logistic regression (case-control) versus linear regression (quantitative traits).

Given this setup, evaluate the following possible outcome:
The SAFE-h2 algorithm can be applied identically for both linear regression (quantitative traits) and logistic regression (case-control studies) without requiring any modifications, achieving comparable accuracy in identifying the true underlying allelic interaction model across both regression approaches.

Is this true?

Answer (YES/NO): NO